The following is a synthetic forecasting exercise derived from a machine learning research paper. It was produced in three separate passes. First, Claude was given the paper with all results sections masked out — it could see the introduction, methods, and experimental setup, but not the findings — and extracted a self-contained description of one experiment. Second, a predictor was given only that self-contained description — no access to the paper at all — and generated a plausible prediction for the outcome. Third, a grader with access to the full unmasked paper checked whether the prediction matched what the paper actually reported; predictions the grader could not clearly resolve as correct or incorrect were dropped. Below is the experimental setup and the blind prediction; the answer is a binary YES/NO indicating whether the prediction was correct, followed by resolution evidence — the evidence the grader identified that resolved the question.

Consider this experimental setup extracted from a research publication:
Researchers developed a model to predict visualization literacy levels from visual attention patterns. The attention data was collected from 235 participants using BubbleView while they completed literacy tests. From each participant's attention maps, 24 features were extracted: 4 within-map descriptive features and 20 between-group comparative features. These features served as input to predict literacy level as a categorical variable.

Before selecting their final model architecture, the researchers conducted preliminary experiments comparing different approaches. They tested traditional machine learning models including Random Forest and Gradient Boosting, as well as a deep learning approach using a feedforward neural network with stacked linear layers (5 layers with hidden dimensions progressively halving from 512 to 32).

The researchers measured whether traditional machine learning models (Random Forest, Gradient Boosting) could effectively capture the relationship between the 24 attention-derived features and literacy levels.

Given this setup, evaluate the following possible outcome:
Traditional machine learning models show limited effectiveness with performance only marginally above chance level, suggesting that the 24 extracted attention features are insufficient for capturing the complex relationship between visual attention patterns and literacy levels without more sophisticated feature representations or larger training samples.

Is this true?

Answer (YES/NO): NO